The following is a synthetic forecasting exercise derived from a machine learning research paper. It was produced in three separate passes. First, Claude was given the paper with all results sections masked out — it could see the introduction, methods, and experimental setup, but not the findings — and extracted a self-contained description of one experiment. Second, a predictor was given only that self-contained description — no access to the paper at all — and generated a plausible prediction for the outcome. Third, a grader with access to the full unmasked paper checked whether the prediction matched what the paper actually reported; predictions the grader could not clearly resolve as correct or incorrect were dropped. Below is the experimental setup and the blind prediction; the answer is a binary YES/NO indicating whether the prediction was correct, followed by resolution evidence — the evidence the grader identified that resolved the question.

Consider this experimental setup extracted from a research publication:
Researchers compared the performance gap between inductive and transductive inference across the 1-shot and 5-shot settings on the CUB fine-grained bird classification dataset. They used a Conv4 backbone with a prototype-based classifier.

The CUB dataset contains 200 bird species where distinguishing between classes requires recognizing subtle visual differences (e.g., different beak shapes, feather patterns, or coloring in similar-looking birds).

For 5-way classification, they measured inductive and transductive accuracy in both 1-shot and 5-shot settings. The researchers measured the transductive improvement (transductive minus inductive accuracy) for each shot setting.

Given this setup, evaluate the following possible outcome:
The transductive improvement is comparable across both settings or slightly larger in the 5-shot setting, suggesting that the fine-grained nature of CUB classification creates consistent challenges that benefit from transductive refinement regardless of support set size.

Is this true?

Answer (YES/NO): NO